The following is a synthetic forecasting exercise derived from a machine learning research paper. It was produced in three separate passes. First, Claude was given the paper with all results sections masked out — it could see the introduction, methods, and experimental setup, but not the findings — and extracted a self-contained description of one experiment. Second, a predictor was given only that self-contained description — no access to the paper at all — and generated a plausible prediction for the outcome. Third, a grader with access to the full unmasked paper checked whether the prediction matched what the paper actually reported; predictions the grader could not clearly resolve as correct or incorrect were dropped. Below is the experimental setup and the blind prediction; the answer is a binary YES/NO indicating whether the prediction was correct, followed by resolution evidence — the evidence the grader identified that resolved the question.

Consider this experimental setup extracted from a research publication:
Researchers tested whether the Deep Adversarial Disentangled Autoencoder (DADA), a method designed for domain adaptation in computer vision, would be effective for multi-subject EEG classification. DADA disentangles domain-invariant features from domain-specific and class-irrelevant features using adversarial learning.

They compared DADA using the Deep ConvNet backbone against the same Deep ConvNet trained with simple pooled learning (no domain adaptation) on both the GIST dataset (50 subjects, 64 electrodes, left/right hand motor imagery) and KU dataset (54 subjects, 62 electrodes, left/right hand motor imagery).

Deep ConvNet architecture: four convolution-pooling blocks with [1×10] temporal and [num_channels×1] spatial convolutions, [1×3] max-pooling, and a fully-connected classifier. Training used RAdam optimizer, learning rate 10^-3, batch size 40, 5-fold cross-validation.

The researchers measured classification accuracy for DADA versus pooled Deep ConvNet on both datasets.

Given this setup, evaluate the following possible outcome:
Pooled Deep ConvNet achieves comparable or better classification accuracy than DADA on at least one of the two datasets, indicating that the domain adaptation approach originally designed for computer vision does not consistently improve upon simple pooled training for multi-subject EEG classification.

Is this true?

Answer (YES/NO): YES